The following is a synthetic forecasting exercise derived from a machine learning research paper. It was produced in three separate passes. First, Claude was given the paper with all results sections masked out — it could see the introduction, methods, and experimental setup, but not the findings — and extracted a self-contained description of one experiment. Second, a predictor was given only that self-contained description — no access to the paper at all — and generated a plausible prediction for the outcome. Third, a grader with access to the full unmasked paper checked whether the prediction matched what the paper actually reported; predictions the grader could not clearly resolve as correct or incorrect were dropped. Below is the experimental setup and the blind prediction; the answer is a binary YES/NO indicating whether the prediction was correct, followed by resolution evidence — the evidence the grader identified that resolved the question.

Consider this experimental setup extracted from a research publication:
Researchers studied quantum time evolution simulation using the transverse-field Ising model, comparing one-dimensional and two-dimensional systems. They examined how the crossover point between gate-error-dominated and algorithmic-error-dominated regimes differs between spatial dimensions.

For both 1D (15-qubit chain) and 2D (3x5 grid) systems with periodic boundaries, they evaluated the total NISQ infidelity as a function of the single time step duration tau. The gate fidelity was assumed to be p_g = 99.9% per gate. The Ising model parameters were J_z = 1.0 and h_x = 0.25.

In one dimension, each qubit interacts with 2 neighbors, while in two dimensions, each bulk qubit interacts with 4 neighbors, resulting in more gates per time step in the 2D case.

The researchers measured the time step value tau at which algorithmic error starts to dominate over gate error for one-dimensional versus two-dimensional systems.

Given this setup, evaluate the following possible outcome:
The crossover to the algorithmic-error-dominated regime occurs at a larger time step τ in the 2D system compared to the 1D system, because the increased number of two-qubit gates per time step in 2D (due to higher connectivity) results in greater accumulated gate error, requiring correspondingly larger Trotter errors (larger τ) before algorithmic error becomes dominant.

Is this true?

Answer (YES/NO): NO